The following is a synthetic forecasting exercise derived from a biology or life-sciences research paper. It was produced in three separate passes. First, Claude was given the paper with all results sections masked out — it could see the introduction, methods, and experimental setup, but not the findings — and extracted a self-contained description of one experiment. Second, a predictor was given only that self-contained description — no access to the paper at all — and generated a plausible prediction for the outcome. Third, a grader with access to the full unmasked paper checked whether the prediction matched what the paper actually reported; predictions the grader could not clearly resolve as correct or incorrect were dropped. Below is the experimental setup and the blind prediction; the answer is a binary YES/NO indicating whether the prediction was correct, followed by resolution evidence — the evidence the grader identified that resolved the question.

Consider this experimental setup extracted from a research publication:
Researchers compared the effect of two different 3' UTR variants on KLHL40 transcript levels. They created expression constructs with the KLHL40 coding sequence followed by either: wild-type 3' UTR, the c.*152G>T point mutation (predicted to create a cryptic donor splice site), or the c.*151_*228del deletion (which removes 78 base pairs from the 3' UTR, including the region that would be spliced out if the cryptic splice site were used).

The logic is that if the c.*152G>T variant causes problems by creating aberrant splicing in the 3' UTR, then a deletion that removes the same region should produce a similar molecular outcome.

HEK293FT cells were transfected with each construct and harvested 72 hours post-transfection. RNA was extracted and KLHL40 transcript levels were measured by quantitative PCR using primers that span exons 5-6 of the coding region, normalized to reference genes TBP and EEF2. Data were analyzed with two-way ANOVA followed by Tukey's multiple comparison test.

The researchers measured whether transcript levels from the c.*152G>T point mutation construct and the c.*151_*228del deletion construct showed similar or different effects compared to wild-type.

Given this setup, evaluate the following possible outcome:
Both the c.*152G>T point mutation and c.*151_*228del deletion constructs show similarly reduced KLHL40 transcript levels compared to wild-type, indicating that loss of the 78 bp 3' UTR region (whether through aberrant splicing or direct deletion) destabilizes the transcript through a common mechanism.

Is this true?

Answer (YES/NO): NO